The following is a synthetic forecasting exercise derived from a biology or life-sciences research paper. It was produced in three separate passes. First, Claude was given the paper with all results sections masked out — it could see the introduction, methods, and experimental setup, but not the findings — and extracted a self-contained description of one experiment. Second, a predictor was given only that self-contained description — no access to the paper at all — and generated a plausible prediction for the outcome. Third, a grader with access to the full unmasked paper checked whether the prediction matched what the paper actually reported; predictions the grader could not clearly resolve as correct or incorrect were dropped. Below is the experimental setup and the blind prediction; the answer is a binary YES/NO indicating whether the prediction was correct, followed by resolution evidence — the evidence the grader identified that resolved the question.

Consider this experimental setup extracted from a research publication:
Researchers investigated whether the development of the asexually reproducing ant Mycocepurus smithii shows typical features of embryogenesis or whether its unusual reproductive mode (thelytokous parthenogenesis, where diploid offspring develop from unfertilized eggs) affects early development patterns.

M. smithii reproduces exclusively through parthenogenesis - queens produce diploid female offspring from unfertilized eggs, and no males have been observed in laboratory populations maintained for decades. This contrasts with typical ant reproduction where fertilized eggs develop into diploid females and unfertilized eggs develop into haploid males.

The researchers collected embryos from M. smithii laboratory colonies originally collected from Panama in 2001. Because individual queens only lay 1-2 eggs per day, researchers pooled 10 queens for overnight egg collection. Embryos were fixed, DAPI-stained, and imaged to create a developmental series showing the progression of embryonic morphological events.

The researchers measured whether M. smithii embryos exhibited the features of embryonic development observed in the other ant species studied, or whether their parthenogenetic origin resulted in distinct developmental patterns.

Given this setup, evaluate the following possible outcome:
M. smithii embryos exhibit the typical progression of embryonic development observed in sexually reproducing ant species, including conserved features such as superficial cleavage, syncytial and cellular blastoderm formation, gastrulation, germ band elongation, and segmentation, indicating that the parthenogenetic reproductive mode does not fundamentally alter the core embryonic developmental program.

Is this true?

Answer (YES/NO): YES